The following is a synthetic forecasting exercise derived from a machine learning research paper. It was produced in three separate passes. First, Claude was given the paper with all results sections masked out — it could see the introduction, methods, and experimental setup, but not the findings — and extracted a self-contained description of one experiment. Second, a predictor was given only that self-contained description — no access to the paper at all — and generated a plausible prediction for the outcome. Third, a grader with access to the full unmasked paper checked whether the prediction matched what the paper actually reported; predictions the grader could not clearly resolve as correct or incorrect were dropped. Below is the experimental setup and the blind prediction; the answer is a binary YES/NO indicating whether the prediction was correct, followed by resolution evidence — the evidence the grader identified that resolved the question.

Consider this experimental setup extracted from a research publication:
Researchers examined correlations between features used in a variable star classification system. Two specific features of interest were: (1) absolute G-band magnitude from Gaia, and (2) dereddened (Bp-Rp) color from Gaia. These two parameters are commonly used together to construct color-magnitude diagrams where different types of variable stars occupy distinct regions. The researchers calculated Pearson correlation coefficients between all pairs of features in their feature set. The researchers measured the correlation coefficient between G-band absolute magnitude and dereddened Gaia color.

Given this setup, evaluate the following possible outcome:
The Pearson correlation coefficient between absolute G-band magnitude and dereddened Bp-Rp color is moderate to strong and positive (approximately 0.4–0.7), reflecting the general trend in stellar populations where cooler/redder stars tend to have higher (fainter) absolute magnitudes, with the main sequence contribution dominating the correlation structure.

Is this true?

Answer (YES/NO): NO